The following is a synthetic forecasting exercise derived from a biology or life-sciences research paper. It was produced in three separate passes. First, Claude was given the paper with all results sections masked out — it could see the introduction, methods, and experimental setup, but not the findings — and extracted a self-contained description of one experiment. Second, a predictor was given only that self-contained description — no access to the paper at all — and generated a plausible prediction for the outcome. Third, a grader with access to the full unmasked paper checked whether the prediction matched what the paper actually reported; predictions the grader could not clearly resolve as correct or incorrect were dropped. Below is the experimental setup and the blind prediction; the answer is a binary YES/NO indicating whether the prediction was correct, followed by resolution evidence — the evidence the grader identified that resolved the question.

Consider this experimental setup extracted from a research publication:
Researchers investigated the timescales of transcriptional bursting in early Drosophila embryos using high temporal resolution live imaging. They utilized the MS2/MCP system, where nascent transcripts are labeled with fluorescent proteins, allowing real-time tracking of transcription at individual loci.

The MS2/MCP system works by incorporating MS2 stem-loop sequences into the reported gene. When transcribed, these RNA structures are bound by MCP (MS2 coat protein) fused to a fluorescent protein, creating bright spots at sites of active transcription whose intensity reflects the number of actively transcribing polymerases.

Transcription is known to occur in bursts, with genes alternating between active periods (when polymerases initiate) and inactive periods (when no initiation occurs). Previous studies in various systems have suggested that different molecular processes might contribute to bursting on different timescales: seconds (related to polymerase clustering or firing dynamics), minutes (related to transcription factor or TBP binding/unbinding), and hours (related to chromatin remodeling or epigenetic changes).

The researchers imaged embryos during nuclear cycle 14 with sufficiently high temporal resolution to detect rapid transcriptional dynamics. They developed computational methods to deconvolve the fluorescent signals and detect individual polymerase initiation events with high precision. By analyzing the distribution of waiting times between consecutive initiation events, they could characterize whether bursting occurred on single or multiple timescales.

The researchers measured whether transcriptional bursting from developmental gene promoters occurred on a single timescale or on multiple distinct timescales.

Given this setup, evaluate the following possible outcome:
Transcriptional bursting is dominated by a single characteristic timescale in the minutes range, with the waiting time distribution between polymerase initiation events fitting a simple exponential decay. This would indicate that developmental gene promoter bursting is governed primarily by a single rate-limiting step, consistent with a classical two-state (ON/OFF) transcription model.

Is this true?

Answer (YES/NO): NO